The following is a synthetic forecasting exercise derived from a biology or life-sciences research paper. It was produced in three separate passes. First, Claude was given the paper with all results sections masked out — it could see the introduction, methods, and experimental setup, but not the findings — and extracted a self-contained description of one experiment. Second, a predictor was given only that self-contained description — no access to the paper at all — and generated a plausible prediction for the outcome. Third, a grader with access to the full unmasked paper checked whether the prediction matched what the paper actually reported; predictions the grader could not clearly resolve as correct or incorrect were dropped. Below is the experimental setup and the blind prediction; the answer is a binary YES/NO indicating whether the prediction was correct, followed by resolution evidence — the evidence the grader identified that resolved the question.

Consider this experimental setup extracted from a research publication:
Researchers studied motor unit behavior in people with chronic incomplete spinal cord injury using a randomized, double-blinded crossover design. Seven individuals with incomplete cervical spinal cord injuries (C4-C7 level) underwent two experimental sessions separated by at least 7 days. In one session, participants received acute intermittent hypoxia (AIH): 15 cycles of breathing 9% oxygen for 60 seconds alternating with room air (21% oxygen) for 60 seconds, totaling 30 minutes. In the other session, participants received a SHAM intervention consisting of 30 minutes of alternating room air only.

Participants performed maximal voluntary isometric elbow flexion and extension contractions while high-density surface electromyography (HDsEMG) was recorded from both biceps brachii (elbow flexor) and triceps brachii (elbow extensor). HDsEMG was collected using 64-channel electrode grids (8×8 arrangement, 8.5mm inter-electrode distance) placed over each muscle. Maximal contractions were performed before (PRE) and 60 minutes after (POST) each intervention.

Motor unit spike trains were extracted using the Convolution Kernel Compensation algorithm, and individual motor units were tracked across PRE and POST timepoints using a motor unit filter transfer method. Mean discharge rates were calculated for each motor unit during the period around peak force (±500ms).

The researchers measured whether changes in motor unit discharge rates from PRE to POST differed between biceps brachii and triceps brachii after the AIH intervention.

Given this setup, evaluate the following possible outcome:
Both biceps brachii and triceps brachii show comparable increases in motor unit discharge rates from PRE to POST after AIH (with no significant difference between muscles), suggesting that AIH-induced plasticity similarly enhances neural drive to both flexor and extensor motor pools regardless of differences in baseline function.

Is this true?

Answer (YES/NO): NO